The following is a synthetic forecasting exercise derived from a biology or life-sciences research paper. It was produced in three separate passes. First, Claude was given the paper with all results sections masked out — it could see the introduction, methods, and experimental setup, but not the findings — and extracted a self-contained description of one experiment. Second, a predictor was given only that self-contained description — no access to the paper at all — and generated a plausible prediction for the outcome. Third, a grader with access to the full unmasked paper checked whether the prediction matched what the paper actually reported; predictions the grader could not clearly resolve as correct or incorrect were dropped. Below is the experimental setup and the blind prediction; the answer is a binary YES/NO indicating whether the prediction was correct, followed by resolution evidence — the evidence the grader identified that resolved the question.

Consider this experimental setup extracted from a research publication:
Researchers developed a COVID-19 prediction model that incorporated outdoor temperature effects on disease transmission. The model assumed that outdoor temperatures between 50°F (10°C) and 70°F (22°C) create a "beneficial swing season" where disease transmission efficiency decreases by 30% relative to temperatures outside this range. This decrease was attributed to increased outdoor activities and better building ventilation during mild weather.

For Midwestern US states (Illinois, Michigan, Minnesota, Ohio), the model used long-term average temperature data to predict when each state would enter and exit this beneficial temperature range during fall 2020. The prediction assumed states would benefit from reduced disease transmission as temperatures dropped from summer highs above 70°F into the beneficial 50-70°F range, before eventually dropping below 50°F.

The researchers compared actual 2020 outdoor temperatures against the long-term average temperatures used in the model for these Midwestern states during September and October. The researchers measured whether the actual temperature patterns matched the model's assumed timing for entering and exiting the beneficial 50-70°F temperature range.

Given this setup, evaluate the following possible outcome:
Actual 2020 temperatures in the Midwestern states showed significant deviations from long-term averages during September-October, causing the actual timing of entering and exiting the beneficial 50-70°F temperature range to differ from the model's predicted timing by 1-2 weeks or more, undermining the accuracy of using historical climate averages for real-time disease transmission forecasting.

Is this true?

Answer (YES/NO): YES